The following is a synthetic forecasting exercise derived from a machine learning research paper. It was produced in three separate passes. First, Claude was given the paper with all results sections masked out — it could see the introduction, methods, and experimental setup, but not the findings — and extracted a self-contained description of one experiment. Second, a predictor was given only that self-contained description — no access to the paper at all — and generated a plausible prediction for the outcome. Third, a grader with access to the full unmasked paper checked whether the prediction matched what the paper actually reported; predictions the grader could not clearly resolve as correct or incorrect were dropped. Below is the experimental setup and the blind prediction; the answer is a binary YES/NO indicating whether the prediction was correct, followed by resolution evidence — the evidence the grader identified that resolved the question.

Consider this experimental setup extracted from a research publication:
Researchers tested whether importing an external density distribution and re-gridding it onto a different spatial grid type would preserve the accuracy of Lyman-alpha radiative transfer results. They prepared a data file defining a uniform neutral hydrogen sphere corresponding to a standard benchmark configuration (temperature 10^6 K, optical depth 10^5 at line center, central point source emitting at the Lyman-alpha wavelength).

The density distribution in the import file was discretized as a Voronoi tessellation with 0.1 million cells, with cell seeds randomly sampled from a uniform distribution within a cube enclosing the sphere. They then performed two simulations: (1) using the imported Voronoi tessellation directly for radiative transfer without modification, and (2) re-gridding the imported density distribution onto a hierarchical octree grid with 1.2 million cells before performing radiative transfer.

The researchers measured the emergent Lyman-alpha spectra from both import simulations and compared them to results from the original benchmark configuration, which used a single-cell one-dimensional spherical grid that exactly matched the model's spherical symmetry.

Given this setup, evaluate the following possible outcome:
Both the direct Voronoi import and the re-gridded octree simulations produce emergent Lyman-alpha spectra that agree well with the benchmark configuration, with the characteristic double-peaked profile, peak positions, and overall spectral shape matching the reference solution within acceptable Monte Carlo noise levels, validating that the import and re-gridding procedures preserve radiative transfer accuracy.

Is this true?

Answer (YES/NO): YES